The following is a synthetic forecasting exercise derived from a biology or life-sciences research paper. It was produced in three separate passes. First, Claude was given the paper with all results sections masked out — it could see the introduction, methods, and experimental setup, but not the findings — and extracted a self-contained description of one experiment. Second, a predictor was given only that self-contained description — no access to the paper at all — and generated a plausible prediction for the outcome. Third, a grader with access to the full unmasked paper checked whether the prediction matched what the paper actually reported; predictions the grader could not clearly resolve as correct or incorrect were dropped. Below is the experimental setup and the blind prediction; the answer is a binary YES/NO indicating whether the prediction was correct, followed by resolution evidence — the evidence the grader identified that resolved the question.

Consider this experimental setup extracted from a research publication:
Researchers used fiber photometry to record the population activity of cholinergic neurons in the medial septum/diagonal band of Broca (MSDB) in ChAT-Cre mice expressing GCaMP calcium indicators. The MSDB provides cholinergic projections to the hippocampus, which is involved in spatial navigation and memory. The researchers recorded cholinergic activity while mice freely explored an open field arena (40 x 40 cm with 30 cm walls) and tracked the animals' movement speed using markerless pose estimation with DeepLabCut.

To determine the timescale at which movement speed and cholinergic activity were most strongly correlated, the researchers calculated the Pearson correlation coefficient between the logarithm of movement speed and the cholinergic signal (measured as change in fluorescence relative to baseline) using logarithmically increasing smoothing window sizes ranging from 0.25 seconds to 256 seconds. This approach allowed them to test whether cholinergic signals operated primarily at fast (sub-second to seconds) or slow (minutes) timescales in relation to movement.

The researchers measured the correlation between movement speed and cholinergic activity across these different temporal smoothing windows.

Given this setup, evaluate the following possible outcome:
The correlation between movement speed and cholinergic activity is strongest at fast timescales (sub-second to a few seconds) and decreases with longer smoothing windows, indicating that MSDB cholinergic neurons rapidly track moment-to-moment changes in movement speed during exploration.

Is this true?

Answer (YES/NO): YES